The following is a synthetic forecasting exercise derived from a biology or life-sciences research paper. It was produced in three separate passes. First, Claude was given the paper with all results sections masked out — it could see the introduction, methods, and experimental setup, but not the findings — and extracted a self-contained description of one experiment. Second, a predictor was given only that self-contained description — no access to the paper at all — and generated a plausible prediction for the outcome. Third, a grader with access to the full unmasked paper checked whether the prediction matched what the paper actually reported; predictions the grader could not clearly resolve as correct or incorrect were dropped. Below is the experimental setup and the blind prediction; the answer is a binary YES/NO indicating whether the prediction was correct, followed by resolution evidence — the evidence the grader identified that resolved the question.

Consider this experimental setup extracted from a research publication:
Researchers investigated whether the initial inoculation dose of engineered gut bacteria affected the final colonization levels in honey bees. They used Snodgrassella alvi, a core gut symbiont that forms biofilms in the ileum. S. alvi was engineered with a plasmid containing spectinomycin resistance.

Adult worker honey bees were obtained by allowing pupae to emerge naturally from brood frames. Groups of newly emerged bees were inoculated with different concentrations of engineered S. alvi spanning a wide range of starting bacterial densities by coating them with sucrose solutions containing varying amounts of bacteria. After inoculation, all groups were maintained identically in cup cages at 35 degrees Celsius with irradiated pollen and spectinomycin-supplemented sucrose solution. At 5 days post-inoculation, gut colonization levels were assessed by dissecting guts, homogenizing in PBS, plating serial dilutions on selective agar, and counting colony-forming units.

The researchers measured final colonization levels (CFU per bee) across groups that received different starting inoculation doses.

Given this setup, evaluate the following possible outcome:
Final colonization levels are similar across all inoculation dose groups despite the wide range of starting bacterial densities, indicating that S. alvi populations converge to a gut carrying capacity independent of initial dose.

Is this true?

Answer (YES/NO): YES